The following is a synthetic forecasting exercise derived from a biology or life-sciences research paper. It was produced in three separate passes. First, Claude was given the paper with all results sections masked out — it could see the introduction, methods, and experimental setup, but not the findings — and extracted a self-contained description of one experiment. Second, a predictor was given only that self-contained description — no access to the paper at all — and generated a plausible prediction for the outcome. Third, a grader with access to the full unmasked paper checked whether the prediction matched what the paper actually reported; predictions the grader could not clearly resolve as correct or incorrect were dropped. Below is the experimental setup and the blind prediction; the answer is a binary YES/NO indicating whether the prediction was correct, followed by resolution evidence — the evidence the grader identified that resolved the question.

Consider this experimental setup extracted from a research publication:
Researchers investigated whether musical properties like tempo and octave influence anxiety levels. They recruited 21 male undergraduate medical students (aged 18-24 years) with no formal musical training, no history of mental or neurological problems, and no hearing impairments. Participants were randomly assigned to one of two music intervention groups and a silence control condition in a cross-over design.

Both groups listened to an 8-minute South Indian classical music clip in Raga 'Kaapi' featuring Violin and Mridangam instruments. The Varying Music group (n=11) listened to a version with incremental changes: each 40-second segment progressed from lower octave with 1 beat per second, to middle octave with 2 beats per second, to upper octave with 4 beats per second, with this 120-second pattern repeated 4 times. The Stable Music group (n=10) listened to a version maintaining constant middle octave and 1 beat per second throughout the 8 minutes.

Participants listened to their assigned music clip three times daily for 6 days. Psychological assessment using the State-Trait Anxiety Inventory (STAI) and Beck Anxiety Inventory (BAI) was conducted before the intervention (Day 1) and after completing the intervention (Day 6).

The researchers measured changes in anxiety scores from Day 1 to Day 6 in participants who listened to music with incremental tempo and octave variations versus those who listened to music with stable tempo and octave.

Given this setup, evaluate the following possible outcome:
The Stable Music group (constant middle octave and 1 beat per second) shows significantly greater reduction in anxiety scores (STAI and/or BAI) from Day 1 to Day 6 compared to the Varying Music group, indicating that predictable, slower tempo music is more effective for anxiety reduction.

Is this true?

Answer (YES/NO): NO